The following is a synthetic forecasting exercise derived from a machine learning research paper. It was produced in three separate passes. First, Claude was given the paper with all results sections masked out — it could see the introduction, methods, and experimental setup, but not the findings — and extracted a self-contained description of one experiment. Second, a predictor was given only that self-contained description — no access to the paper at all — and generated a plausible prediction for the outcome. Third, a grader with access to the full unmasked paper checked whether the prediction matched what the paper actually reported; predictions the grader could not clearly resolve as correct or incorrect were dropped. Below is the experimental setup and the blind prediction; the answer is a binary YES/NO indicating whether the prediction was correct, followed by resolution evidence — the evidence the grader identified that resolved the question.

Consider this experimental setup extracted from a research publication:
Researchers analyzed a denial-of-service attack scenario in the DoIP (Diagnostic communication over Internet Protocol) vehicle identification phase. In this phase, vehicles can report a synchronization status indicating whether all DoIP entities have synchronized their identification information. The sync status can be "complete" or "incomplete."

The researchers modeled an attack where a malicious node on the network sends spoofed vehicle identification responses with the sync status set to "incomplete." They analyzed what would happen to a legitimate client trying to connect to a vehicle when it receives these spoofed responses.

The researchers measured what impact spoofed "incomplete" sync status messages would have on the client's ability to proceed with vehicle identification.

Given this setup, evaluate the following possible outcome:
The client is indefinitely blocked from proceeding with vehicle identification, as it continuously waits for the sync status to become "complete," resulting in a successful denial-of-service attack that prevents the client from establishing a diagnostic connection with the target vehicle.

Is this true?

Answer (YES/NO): YES